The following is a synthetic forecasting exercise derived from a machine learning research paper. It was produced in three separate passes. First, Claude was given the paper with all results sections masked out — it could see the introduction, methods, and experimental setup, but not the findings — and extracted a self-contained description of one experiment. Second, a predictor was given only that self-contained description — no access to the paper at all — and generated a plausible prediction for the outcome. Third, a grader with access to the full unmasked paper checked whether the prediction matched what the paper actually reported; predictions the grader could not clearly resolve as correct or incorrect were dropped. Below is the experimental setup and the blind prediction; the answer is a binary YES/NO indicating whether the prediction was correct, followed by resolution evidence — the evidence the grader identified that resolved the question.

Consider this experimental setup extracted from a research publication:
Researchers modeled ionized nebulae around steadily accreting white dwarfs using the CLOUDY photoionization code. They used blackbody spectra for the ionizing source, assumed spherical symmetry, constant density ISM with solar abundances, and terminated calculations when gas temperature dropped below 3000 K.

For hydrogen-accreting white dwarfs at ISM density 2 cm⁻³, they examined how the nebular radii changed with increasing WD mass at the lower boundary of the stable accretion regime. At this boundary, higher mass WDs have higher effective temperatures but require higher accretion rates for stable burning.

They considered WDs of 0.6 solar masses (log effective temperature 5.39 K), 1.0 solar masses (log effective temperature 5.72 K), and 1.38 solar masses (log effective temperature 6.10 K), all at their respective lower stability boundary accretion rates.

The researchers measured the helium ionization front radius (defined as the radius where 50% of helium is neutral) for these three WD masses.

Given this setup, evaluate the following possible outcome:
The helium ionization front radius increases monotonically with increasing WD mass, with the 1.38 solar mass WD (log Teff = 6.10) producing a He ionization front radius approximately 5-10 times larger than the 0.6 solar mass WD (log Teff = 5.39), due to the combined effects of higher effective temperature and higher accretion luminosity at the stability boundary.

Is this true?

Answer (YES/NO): NO